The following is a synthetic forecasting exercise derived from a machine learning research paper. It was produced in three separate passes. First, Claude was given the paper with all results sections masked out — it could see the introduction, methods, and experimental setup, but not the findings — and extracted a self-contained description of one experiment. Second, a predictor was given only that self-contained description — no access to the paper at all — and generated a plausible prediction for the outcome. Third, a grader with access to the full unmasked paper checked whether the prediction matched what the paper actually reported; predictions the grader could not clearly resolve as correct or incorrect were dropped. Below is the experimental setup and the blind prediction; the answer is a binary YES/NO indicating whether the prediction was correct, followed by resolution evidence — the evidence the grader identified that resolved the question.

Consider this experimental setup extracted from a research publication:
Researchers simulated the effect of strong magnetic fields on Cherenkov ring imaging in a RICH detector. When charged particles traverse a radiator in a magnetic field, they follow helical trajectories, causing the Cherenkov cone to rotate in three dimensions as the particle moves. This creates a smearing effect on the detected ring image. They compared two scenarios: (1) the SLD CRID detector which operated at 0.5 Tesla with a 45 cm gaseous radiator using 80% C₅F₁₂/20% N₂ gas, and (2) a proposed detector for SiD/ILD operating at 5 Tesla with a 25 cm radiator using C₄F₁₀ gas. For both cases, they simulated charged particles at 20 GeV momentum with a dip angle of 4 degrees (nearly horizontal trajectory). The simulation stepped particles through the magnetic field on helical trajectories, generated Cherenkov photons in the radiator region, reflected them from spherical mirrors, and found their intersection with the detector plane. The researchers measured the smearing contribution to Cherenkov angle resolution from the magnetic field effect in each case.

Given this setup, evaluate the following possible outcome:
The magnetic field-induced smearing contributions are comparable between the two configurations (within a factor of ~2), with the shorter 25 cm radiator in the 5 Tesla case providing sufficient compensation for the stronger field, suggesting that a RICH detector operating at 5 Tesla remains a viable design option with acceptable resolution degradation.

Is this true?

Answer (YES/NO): NO